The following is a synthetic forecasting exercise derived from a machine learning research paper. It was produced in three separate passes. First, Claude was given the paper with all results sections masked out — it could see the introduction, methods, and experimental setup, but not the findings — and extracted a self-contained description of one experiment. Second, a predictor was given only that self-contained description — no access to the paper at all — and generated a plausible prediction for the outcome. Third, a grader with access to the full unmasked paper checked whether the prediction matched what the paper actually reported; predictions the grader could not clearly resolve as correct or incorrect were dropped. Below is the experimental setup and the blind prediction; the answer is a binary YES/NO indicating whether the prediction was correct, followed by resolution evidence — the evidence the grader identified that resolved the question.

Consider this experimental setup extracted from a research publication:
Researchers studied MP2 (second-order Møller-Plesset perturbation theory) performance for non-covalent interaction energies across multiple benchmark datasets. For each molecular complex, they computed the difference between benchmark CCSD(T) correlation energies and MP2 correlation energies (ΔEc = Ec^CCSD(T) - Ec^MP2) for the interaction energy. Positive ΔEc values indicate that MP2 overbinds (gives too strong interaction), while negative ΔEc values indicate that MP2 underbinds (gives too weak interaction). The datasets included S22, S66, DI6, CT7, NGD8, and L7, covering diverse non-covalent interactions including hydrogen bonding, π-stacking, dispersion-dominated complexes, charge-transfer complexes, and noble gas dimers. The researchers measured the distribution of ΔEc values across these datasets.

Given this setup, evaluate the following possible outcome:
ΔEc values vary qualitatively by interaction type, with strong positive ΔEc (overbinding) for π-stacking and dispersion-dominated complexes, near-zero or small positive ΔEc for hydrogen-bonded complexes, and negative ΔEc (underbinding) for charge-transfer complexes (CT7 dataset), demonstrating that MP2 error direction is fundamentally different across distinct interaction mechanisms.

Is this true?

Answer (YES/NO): NO